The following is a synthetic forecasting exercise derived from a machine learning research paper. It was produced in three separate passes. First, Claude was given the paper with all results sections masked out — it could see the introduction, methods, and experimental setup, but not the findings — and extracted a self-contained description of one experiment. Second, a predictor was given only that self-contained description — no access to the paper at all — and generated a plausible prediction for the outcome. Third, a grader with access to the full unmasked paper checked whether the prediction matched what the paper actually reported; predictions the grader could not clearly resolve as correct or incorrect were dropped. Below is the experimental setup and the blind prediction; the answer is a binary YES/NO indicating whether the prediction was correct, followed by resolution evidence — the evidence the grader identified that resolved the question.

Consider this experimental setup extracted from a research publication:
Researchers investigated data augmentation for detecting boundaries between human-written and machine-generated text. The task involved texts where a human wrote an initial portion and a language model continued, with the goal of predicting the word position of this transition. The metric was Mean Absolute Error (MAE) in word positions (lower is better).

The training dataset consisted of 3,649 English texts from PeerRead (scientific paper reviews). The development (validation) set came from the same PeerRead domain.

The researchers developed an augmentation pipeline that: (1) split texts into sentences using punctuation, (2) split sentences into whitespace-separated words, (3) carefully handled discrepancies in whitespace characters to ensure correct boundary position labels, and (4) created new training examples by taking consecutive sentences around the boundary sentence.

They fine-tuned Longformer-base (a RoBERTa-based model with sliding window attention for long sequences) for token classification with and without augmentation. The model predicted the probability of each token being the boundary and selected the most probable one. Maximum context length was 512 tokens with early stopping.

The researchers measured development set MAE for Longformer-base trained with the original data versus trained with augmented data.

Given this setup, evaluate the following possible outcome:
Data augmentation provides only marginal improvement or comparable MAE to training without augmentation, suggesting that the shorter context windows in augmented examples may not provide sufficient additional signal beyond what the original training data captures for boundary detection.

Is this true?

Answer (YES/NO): NO